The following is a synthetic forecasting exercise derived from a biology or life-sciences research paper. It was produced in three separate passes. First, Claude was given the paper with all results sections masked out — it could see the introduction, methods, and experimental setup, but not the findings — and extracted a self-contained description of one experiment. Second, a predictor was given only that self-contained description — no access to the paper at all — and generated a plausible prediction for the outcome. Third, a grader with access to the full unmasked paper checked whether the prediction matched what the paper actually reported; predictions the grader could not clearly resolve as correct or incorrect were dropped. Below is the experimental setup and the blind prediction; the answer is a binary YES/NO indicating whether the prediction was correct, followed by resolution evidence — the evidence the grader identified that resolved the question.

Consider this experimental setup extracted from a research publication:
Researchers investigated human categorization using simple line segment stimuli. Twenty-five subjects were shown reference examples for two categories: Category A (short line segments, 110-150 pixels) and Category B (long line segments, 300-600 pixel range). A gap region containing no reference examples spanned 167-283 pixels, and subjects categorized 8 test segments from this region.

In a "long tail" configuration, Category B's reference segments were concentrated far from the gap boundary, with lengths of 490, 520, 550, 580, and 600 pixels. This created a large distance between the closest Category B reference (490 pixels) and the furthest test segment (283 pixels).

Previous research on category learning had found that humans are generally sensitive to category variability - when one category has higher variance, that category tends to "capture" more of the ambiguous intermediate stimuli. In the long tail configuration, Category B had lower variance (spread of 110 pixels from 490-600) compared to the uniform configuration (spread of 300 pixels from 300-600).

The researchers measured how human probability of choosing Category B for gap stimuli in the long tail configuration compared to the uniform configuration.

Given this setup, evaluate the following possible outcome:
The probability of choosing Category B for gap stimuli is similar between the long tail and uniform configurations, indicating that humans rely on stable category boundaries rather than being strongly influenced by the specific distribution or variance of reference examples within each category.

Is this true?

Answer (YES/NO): NO